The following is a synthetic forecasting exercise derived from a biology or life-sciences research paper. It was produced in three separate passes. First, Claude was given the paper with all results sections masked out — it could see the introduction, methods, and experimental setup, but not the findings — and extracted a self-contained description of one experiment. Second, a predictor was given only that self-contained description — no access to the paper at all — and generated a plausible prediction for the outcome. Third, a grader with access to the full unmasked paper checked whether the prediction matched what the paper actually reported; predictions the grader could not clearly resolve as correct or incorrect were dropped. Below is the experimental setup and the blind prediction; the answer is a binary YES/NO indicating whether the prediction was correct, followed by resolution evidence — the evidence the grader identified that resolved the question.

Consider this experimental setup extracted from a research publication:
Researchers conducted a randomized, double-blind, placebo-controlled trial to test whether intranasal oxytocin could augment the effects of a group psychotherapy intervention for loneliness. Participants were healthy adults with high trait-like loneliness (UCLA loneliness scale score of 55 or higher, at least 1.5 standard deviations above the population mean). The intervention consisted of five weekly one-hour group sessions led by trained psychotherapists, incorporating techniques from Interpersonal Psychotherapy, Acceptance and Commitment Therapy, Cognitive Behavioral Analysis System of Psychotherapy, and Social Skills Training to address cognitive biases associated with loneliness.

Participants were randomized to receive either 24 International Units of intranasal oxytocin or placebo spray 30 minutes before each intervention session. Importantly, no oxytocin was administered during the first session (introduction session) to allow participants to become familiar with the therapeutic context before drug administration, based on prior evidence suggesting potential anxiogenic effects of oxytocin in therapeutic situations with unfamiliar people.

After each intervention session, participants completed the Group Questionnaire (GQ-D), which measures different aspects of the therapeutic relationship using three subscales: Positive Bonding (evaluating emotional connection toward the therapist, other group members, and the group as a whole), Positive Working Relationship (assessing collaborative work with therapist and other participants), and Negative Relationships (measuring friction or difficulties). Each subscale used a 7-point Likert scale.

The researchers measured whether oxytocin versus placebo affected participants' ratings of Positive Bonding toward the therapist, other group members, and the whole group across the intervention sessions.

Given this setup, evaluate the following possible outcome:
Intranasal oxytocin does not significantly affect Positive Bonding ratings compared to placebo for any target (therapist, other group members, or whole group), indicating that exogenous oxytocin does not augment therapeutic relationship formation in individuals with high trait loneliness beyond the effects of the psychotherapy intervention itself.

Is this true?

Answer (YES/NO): NO